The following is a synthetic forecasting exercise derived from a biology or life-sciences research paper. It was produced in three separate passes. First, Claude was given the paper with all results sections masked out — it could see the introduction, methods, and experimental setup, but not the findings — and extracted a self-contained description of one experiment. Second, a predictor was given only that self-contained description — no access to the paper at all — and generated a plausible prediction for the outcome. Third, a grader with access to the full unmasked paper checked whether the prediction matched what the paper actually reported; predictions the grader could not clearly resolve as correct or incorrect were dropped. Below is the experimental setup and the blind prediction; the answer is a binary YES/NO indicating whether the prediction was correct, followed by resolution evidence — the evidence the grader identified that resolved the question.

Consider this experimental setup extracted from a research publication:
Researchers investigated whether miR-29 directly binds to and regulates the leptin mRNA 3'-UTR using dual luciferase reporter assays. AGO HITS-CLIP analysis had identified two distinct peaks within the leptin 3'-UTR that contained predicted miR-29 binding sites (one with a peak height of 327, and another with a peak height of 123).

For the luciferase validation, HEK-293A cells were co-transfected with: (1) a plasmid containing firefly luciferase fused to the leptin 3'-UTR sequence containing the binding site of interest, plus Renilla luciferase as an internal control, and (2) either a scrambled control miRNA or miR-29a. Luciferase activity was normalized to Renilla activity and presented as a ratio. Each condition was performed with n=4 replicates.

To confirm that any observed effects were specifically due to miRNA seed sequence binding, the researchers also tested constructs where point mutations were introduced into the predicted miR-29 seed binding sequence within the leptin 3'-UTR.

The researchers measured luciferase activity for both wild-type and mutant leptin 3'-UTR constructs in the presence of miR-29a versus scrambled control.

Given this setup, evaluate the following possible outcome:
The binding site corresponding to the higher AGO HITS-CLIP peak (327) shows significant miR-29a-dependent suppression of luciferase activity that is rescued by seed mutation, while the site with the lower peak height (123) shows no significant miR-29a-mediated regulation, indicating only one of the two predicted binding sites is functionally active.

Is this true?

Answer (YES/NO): NO